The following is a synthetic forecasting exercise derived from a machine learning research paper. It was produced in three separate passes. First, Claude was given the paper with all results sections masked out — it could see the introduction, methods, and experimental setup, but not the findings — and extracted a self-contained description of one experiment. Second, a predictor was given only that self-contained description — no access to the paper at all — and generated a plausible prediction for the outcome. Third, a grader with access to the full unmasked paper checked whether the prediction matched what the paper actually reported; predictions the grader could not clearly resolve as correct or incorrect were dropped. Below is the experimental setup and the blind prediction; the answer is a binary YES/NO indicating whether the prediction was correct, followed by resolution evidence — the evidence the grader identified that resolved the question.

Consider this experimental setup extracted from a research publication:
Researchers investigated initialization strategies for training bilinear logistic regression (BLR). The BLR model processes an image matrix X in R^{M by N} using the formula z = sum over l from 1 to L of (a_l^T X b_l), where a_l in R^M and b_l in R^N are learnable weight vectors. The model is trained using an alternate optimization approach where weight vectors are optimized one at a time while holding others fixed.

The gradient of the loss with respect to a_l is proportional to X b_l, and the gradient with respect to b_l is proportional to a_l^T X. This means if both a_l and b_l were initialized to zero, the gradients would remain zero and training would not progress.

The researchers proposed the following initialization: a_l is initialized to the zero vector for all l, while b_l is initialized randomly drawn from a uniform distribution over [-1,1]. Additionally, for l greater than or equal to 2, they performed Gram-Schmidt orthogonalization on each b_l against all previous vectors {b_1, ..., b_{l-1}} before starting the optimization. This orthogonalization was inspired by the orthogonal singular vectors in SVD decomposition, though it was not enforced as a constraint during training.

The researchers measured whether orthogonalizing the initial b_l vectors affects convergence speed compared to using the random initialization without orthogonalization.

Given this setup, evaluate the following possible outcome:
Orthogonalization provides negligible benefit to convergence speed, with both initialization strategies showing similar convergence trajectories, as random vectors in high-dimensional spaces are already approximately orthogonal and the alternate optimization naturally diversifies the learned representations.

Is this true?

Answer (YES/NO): NO